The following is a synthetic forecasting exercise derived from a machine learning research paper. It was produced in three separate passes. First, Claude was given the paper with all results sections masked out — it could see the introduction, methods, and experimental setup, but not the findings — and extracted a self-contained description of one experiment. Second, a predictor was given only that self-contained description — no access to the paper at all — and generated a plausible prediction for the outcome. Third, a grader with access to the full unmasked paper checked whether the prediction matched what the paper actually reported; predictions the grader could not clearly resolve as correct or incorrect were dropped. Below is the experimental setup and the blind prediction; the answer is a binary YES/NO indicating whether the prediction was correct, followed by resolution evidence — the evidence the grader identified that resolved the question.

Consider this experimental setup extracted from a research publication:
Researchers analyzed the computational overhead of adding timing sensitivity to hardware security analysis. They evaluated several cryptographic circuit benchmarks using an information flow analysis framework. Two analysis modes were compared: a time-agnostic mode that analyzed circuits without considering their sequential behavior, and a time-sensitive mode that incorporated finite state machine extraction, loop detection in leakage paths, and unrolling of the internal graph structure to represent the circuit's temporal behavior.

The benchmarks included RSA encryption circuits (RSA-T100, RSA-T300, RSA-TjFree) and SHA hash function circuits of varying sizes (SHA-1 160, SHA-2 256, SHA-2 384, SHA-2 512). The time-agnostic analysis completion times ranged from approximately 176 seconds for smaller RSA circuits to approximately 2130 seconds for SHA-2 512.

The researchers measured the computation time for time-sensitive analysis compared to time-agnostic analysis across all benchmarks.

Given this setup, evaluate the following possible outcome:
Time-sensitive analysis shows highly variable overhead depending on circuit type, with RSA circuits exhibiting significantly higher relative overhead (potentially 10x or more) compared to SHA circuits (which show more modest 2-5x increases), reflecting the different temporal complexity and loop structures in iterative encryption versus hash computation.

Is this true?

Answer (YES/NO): NO